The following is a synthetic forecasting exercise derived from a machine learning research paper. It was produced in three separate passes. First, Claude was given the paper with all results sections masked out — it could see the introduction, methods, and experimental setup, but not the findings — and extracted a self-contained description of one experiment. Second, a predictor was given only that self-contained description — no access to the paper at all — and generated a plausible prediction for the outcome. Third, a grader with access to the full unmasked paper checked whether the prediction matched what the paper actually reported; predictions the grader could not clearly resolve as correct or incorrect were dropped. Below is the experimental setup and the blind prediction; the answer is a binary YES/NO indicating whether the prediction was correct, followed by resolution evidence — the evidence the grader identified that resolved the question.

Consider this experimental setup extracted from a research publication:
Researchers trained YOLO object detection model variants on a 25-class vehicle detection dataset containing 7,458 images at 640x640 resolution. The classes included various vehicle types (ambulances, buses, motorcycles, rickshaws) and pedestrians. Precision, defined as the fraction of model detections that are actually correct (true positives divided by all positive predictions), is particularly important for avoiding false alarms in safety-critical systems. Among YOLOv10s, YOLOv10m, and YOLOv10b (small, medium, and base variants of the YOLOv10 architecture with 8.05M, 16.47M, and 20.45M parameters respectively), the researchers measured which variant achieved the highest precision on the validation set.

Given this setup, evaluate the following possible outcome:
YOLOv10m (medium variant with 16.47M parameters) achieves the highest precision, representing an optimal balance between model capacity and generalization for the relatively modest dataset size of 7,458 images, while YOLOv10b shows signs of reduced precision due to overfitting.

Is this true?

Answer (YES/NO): YES